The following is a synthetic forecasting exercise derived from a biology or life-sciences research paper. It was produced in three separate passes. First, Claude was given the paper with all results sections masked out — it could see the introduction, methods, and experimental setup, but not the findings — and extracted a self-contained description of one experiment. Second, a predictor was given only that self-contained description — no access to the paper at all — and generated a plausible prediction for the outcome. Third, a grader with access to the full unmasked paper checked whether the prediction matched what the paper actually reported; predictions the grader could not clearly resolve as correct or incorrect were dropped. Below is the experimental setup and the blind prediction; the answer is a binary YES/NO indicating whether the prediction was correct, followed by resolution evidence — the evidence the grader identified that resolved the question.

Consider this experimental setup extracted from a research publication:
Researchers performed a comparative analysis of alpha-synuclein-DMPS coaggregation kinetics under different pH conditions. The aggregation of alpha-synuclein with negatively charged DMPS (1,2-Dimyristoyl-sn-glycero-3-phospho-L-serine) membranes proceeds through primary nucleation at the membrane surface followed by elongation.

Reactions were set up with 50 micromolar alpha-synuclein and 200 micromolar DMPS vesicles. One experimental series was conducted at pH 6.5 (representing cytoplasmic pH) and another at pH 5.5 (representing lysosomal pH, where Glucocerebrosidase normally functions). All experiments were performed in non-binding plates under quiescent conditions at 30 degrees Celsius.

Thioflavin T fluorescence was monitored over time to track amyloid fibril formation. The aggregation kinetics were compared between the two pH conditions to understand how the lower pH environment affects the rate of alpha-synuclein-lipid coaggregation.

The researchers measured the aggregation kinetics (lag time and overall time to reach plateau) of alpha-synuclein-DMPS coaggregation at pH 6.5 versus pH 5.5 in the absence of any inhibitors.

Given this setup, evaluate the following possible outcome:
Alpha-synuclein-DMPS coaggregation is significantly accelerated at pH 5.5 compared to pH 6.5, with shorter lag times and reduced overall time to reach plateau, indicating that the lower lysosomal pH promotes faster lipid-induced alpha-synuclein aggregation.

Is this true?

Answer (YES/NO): YES